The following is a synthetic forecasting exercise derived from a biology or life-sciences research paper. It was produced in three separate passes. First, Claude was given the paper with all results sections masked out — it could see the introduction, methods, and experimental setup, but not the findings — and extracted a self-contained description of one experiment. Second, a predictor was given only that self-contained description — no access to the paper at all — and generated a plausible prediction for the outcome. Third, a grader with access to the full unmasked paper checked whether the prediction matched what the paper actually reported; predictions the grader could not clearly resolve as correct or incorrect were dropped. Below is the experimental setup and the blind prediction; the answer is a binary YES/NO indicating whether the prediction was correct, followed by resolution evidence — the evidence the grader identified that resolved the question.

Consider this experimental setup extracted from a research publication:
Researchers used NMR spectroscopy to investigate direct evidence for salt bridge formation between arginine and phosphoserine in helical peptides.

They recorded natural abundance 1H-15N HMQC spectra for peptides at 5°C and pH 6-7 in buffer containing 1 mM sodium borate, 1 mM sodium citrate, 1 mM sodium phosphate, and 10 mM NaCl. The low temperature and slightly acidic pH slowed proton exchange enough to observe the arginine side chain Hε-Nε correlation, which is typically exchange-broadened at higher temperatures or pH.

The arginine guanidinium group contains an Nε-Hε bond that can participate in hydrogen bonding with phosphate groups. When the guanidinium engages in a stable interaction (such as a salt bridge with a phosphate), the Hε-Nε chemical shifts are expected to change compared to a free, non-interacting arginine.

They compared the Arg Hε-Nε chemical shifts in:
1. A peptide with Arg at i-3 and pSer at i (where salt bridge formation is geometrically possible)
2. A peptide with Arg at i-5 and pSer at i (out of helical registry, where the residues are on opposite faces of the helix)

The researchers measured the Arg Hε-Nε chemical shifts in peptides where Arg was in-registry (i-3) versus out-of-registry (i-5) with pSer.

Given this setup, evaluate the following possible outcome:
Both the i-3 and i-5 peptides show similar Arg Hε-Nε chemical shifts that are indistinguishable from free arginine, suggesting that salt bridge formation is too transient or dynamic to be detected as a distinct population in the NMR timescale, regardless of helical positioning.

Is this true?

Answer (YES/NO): NO